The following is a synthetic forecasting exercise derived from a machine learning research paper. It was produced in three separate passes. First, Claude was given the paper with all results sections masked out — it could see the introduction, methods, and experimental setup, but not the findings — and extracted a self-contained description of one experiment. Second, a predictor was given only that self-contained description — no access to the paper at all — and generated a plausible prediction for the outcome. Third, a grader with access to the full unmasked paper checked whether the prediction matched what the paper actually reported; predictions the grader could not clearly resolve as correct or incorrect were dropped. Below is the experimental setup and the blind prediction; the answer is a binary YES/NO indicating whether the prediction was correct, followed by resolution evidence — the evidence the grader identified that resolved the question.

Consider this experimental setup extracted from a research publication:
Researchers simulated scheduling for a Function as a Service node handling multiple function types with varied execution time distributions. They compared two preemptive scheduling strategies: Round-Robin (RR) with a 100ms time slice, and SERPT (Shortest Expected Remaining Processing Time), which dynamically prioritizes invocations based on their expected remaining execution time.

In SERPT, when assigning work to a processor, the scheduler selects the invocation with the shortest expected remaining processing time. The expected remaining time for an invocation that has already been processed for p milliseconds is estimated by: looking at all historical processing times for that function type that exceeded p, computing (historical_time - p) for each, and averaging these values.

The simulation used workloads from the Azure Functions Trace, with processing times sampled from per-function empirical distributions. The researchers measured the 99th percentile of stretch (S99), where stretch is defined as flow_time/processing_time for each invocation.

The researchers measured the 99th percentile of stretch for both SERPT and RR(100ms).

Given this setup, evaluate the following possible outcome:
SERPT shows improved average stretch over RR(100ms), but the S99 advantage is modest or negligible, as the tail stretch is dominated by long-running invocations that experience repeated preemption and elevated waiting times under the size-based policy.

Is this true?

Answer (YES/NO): NO